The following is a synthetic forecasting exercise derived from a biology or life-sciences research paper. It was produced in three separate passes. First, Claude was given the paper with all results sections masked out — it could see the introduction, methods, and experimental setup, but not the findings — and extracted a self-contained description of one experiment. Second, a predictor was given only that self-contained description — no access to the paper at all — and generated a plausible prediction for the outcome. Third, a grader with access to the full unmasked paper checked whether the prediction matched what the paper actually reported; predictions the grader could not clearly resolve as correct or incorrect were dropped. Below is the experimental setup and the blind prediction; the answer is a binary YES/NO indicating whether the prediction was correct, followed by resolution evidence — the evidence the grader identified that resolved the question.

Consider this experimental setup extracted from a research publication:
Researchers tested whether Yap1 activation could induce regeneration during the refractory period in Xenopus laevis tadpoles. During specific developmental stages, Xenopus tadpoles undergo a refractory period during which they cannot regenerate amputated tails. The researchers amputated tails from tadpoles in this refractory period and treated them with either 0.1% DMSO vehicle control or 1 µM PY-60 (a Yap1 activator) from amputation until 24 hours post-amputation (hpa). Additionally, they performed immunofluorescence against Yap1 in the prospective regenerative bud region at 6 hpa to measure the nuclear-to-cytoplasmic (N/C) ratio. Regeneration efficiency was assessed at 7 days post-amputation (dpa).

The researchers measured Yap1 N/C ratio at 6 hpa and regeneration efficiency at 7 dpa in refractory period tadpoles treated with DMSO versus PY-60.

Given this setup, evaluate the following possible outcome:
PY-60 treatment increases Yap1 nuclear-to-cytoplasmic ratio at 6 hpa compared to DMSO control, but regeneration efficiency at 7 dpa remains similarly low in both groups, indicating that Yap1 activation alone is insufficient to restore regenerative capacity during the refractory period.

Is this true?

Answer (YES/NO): NO